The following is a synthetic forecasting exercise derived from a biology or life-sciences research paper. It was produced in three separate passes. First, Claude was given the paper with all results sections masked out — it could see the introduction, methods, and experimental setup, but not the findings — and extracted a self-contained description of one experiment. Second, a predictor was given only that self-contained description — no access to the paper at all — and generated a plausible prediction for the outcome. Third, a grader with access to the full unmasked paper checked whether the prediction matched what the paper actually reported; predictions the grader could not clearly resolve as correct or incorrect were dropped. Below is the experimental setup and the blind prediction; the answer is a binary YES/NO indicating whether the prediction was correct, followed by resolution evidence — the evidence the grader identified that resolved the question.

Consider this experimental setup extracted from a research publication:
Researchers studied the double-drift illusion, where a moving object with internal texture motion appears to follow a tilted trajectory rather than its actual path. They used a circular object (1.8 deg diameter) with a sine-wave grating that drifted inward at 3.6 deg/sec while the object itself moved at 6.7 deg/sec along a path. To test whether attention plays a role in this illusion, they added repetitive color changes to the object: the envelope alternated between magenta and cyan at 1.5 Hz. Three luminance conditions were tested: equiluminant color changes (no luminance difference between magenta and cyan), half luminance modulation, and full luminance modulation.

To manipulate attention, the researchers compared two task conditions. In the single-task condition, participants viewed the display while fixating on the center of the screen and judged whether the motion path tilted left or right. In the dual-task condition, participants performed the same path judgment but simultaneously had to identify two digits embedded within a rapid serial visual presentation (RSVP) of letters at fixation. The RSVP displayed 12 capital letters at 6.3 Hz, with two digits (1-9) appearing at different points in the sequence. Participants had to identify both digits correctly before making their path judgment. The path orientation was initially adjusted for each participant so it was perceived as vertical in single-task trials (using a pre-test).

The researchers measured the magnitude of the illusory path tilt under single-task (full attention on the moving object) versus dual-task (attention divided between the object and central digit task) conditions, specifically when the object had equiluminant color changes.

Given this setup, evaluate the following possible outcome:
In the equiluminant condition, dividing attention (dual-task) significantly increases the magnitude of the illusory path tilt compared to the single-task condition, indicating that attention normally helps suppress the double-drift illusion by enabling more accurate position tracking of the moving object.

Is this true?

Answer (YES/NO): YES